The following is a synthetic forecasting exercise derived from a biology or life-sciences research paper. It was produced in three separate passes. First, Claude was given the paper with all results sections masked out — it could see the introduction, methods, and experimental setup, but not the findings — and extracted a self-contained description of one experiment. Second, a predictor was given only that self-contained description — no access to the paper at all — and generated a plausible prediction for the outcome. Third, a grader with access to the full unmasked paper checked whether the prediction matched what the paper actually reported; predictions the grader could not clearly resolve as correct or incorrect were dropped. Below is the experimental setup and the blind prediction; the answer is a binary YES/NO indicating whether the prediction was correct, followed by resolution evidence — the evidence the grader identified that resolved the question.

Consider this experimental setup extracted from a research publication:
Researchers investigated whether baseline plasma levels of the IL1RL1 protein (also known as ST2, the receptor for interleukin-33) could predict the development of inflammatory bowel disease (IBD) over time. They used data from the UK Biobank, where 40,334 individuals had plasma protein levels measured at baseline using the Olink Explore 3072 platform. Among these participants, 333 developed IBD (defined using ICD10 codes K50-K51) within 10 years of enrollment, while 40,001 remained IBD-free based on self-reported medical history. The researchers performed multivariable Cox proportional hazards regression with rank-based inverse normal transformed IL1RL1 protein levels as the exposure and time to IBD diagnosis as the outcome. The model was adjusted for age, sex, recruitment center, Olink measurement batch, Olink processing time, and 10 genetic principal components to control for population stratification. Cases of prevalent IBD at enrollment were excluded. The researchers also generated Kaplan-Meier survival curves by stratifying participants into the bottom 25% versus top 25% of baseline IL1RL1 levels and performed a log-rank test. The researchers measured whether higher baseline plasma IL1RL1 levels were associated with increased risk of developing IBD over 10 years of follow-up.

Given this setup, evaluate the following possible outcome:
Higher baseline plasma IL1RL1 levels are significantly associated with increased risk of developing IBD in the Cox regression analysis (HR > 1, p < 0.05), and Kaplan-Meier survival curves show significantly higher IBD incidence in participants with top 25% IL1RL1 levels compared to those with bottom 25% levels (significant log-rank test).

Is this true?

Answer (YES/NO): YES